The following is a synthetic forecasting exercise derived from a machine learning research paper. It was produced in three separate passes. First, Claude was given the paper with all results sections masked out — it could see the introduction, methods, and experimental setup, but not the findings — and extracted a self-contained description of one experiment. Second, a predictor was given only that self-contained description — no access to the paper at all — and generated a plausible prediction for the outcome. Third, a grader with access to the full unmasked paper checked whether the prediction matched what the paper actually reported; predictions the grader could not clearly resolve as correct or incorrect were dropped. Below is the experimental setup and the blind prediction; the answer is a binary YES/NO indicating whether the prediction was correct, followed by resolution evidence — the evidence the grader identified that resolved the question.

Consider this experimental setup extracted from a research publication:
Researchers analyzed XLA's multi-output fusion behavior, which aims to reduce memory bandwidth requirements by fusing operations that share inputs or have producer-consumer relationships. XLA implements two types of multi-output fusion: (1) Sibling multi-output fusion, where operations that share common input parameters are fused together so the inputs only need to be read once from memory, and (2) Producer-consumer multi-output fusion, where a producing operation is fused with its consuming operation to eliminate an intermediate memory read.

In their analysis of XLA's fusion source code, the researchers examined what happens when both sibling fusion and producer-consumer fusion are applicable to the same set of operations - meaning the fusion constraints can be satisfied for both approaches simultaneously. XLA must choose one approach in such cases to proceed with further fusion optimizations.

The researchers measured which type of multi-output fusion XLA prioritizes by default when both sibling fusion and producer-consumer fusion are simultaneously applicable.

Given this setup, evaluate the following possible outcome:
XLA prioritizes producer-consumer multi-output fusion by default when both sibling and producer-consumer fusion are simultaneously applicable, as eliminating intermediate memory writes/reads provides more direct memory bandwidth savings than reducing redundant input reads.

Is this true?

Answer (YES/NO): NO